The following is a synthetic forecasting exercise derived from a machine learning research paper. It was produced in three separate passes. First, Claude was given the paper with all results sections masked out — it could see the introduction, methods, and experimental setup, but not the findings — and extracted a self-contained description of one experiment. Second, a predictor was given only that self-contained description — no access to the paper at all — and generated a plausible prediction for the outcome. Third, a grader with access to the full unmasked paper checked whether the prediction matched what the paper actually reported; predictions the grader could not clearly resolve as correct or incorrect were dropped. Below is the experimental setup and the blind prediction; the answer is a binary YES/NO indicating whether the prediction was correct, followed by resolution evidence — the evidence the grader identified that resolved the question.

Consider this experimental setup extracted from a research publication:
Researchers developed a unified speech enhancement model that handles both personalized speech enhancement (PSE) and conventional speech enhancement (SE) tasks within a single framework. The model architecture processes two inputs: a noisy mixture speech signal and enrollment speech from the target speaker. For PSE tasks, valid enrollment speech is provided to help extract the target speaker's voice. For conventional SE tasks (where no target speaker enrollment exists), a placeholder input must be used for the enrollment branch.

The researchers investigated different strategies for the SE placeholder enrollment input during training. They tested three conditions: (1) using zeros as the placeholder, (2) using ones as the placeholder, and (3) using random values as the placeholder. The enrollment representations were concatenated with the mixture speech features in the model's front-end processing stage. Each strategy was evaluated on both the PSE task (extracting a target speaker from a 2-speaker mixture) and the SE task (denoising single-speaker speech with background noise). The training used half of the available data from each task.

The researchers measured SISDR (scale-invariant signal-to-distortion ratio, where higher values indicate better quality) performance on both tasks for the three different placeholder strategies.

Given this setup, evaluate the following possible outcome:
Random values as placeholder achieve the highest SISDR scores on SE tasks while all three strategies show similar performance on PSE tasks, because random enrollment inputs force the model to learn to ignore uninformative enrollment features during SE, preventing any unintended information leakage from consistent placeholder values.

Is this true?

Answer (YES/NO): NO